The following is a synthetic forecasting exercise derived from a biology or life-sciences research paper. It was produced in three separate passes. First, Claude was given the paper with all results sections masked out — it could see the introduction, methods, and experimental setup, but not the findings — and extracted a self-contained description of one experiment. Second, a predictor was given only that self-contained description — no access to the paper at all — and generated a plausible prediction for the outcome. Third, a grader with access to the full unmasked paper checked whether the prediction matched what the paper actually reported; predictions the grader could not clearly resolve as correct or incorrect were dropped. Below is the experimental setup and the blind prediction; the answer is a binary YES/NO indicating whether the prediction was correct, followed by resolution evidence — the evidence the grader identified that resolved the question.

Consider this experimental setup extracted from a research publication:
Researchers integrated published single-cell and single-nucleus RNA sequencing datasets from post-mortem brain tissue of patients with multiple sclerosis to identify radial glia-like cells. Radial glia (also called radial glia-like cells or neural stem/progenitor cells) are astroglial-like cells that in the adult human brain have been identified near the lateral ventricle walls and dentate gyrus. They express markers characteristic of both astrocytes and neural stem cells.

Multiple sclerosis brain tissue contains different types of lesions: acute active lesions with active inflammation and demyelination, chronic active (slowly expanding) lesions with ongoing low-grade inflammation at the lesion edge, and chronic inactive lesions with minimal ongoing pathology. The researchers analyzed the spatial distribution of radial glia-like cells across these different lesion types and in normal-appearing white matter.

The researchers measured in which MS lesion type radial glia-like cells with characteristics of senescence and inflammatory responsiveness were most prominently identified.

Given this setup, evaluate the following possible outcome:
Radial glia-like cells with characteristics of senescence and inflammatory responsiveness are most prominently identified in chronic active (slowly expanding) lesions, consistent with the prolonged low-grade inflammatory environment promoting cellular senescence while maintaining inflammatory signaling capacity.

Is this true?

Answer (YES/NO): YES